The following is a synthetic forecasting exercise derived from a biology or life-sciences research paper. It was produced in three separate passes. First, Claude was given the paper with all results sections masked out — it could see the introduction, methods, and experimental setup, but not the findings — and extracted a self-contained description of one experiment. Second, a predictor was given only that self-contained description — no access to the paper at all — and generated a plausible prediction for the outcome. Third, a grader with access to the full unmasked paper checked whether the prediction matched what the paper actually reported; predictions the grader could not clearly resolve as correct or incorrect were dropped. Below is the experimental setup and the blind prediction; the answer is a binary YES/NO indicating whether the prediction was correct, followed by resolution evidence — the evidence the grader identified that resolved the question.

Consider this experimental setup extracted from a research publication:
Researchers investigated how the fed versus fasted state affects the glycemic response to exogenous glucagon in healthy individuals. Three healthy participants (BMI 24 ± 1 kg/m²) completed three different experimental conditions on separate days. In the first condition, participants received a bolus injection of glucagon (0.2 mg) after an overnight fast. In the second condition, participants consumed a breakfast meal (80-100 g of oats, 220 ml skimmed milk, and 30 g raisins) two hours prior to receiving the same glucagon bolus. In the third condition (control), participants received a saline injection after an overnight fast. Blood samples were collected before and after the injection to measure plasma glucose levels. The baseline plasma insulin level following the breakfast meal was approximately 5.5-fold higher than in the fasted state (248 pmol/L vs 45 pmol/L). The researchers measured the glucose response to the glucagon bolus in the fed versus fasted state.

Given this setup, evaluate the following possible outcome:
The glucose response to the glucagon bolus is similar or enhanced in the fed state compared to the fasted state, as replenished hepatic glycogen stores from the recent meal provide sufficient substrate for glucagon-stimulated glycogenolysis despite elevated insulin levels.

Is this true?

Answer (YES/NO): NO